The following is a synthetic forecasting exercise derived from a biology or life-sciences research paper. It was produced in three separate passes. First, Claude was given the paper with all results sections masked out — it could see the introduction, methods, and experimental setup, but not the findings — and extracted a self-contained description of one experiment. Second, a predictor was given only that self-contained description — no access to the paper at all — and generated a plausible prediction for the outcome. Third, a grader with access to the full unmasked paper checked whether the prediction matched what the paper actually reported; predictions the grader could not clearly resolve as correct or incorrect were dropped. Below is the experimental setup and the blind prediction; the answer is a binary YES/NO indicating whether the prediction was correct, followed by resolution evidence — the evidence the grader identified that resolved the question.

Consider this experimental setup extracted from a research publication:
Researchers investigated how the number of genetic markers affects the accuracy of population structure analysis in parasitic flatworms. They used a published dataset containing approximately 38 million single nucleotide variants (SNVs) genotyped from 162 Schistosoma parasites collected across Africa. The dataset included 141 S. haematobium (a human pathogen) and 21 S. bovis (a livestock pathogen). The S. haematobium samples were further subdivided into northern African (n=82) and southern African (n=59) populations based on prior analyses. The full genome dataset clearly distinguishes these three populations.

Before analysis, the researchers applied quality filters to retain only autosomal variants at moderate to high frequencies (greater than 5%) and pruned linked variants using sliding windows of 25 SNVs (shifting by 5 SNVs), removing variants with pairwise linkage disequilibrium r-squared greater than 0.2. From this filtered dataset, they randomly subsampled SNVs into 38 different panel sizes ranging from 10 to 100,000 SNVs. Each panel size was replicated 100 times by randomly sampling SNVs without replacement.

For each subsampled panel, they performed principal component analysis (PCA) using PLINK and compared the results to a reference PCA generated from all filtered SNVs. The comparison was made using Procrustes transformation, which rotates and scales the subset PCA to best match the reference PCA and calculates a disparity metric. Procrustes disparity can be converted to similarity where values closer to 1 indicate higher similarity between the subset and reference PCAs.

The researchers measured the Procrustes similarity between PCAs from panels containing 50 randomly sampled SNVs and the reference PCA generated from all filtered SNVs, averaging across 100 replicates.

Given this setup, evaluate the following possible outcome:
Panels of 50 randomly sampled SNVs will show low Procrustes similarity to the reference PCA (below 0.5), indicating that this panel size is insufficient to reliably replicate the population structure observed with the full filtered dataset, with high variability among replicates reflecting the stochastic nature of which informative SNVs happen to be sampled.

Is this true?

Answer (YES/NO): NO